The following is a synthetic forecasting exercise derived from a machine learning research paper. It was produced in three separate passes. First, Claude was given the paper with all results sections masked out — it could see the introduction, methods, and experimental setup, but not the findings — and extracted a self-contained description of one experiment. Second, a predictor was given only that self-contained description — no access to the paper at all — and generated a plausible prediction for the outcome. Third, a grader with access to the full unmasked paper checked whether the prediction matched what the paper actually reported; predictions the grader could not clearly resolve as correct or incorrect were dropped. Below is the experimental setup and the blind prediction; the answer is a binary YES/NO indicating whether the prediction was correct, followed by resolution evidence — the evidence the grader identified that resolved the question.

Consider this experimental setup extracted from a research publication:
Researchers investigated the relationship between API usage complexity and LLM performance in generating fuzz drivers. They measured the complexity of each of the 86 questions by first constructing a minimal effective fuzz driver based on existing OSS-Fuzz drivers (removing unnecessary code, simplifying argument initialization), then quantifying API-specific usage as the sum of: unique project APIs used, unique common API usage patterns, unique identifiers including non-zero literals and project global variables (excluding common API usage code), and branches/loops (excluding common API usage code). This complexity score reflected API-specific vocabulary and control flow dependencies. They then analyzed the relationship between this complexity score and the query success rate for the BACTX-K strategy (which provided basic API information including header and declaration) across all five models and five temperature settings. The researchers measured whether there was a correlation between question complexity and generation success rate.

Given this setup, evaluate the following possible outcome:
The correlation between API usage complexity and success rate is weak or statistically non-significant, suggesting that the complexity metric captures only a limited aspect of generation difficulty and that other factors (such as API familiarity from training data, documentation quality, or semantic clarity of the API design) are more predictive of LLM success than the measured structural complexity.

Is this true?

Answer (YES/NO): NO